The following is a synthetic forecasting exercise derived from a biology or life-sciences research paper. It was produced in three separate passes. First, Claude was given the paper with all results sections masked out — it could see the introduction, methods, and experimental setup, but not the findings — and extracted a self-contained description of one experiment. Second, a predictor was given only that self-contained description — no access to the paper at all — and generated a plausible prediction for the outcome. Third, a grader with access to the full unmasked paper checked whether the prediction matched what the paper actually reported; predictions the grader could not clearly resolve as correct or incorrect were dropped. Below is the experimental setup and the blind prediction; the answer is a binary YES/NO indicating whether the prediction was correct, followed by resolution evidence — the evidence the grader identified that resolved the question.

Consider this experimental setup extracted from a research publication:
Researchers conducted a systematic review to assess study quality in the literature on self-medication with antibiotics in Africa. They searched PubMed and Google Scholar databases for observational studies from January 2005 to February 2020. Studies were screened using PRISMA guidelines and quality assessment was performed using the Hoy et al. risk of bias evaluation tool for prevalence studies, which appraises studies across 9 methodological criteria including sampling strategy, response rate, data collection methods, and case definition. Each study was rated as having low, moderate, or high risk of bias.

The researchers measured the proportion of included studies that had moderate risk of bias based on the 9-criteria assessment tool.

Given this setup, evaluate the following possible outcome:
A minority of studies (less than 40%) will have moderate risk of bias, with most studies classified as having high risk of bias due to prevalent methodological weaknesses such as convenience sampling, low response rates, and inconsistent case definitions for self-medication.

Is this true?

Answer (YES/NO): NO